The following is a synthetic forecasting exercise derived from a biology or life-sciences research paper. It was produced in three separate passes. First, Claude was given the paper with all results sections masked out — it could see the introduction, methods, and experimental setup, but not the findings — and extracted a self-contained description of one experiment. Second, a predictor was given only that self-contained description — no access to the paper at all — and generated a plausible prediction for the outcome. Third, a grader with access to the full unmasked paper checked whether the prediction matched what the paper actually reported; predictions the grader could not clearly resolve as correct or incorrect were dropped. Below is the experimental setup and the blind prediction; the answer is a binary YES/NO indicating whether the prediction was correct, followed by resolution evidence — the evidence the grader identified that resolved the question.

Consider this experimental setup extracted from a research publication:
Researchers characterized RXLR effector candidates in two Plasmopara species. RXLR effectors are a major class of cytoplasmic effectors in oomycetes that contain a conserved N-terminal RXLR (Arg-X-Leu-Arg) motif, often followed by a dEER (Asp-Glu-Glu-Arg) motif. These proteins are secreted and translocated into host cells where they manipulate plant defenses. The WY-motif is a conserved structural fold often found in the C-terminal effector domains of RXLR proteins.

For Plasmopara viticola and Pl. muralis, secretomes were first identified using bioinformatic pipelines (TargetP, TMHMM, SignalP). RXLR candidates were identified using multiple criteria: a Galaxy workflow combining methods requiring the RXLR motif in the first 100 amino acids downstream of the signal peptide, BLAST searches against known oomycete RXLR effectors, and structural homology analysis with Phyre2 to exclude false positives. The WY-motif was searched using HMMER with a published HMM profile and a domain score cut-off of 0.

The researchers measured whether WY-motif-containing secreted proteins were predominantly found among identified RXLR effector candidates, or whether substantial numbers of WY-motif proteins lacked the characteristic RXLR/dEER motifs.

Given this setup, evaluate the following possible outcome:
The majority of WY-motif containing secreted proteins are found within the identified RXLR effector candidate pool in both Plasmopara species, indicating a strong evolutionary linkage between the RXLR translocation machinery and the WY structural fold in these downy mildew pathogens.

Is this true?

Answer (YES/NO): YES